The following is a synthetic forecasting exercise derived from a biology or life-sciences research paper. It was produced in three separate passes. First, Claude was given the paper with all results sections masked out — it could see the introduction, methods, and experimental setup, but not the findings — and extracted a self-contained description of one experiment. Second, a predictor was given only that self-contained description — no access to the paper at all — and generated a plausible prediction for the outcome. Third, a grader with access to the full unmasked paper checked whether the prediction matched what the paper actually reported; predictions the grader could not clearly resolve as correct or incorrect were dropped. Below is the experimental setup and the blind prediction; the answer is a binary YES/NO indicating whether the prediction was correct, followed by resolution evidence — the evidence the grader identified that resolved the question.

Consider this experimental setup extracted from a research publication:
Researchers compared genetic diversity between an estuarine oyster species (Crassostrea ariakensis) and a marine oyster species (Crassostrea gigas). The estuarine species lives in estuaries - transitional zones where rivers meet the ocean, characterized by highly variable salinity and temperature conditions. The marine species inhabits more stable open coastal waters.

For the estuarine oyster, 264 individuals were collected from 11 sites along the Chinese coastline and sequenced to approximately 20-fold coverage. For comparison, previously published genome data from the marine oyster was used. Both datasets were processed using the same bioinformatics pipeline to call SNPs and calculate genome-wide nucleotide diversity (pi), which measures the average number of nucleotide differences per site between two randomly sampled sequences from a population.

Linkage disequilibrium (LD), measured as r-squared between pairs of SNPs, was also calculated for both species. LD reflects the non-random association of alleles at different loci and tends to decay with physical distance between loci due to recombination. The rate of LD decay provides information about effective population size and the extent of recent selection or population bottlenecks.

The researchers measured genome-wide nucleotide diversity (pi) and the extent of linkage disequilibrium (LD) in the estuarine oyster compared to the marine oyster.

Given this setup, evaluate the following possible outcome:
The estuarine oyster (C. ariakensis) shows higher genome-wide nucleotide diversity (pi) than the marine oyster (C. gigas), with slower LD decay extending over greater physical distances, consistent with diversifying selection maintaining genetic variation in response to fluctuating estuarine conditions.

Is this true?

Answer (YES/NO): NO